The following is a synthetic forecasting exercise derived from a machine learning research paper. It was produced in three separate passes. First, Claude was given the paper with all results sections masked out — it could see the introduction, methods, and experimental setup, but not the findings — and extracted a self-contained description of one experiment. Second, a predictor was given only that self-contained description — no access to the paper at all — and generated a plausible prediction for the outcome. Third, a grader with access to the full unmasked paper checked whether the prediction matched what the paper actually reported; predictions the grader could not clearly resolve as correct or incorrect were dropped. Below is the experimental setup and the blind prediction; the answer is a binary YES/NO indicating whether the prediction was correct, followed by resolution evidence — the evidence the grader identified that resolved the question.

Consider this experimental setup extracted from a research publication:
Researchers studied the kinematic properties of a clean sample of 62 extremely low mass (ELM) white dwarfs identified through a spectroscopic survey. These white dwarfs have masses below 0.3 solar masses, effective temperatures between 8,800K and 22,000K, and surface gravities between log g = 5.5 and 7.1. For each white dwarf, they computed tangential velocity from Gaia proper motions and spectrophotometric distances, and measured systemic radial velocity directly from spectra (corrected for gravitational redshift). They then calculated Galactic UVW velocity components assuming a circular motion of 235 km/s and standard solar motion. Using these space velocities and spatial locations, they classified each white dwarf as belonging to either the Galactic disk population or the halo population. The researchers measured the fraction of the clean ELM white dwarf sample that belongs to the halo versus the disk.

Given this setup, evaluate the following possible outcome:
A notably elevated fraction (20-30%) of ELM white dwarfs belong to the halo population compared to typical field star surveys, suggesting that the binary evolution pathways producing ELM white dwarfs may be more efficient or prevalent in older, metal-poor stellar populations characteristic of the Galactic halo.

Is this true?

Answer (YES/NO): NO